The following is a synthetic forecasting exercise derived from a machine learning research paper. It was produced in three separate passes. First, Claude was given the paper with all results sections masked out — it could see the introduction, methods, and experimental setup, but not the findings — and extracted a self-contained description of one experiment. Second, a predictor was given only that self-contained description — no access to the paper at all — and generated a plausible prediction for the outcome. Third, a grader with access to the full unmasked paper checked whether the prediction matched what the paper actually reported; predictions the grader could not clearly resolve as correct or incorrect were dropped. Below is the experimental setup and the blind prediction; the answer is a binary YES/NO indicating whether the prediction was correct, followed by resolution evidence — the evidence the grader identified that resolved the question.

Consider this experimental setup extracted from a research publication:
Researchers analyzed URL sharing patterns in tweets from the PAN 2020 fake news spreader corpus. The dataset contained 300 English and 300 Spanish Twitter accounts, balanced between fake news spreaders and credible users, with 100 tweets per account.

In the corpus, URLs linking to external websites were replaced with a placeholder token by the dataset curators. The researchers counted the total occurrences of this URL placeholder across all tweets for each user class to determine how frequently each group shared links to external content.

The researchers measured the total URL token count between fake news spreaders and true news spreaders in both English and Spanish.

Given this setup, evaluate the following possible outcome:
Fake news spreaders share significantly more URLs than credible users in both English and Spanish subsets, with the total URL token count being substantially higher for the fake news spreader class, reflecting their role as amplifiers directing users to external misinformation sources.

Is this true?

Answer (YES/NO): NO